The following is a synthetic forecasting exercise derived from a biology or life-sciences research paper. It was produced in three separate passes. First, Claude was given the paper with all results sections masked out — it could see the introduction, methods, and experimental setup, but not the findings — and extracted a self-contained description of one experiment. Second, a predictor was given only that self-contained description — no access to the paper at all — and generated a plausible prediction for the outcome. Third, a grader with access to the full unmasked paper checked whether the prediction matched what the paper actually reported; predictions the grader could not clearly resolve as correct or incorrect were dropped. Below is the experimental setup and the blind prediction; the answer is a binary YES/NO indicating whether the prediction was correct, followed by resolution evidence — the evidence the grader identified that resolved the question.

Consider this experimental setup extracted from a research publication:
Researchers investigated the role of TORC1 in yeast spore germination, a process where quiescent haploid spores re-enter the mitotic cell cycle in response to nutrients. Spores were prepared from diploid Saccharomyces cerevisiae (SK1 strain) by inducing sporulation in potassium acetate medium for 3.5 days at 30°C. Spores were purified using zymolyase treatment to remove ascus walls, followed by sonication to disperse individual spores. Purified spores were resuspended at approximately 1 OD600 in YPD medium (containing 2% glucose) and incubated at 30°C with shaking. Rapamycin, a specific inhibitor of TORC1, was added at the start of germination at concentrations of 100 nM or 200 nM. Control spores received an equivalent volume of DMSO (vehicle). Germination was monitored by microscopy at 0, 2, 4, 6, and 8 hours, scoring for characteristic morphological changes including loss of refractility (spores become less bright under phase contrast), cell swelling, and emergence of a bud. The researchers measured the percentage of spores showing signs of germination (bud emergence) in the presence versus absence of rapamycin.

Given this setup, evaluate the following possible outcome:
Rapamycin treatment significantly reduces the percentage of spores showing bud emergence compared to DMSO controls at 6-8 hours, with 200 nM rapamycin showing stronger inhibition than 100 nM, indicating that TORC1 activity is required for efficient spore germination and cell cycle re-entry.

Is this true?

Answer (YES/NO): NO